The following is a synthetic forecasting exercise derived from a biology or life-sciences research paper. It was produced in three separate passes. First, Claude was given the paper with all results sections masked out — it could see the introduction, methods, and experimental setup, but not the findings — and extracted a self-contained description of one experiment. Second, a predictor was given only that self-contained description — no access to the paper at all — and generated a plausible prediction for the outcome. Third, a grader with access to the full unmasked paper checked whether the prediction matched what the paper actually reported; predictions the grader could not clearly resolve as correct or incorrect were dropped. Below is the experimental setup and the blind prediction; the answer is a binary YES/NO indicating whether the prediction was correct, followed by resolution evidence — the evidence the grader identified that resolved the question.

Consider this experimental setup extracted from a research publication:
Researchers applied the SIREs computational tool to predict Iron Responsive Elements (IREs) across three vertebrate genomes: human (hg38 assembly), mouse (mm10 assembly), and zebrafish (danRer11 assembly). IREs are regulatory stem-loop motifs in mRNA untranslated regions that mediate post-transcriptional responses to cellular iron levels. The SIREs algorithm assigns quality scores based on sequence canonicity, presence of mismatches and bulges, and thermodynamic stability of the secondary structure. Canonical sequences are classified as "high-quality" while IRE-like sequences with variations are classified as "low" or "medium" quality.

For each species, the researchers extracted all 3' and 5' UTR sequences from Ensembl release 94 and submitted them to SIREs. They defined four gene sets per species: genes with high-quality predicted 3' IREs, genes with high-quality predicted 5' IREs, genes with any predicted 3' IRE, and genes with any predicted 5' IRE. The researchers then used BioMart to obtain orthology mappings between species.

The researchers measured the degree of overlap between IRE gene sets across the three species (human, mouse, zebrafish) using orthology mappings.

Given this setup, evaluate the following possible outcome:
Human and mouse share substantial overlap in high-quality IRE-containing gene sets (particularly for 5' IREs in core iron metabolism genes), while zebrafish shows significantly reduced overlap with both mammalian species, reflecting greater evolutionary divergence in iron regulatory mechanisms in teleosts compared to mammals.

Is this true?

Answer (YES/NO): NO